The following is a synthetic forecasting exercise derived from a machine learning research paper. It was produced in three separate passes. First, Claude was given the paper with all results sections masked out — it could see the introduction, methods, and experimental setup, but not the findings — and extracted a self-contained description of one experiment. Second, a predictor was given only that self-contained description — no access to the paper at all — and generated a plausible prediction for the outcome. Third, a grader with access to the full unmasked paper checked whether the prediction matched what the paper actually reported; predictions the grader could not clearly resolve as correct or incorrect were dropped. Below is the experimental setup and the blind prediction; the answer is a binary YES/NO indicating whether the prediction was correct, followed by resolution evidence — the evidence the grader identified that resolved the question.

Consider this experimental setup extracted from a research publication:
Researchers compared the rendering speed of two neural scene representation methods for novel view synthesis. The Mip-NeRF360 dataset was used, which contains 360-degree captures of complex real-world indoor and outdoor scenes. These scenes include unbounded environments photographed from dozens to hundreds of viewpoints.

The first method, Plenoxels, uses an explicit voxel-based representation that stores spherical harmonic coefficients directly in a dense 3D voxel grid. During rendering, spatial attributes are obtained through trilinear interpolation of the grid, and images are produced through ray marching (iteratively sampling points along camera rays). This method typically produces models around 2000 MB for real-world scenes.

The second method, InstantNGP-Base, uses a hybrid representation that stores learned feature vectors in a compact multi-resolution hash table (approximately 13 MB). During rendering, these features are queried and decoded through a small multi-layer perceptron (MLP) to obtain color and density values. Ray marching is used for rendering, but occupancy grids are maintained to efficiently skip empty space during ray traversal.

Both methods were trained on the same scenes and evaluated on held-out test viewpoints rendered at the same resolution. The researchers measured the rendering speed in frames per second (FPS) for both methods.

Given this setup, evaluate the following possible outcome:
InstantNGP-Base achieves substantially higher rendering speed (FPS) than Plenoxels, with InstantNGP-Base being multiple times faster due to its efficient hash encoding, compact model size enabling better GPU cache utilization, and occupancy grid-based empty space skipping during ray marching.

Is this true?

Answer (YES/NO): NO